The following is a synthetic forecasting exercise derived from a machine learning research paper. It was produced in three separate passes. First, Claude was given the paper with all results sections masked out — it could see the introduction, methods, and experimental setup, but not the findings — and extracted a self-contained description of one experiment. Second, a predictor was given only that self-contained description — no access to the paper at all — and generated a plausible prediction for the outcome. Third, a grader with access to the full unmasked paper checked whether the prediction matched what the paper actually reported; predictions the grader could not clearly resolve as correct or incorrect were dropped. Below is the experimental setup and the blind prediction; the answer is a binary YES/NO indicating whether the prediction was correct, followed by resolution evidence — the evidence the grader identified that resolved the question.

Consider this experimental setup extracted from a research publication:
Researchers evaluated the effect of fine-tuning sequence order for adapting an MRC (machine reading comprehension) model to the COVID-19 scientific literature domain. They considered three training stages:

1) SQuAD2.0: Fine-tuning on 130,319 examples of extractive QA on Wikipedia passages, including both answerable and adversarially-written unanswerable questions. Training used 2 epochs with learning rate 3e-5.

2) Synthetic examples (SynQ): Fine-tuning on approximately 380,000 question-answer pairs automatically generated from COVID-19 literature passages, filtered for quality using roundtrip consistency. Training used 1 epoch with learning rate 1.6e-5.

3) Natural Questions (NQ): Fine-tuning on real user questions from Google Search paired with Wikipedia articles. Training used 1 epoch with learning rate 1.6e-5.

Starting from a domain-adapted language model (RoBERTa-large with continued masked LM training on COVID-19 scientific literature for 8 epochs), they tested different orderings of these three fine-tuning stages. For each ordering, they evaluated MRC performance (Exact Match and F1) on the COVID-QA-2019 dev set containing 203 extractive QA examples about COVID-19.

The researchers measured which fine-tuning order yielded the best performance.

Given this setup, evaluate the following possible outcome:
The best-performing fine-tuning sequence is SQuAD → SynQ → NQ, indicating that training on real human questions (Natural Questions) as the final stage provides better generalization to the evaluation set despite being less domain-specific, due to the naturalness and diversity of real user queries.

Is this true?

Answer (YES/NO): YES